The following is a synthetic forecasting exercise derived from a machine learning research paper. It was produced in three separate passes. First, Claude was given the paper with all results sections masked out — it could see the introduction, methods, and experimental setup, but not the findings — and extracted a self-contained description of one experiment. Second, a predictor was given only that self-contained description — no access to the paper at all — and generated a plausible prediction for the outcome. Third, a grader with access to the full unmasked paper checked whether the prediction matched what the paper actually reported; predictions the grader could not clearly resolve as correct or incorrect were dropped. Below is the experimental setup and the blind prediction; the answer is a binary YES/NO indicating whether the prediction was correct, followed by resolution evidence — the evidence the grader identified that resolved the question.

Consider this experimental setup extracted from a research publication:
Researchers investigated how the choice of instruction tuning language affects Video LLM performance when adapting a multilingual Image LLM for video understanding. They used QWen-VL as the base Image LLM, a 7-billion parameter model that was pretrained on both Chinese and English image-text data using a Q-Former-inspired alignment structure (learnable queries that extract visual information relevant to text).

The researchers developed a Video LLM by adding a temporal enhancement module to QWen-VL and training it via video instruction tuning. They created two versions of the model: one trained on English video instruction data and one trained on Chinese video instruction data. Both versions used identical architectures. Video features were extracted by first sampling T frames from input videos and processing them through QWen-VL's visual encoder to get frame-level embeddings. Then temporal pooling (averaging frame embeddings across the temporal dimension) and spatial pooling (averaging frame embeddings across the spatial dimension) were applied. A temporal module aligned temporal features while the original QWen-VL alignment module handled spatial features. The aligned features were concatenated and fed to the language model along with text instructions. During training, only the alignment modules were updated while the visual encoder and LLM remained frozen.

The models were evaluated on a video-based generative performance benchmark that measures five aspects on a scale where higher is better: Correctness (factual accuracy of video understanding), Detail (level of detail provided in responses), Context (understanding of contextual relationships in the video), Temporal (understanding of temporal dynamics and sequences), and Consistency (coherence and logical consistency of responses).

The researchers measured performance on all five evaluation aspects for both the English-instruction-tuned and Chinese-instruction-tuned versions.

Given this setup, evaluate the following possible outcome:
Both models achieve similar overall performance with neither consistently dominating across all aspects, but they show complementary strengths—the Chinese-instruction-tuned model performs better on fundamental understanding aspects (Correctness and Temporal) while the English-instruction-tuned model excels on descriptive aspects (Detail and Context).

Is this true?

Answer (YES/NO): NO